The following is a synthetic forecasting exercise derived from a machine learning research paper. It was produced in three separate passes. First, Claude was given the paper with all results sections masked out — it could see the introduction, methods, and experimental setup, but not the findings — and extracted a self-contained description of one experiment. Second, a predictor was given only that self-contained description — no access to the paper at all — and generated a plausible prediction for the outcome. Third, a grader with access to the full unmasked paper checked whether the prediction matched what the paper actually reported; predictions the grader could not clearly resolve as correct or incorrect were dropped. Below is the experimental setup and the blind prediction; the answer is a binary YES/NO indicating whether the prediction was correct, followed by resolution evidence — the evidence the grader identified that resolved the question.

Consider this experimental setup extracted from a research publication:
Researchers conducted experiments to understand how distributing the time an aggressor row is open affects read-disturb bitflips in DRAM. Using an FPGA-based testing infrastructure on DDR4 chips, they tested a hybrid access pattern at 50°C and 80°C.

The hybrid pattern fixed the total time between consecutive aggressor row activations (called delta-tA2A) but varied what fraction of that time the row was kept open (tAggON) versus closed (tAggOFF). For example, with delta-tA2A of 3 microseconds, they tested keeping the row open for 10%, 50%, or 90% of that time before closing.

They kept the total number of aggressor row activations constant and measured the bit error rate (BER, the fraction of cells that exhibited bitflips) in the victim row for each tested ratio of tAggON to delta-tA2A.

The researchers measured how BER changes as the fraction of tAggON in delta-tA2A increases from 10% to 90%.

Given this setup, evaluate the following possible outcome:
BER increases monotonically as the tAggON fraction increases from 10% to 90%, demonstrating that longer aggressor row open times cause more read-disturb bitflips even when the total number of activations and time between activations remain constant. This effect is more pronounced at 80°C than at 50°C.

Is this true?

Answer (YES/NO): NO